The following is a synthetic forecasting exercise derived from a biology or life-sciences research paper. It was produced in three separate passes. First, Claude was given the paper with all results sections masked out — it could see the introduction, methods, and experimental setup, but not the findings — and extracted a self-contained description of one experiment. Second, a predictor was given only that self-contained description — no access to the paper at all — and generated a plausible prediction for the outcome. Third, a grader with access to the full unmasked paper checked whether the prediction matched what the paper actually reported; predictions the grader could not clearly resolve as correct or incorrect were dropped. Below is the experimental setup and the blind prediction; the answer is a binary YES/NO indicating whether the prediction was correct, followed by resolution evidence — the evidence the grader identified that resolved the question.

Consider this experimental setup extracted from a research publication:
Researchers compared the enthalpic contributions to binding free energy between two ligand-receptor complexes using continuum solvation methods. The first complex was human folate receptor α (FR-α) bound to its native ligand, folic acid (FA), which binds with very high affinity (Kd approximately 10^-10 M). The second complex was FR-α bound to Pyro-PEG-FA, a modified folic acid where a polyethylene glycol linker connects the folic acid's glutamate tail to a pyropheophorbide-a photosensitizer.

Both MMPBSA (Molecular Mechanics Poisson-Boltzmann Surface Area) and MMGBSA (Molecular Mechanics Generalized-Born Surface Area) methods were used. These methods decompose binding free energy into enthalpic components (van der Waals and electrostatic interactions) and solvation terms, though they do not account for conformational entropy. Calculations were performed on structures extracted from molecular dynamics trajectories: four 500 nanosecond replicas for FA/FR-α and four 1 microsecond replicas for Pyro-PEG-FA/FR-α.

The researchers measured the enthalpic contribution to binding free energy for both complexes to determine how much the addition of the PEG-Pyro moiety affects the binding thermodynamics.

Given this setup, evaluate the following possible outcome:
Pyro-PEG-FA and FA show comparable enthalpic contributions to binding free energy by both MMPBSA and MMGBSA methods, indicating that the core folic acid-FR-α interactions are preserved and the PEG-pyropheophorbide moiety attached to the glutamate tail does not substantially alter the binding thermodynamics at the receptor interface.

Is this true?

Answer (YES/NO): NO